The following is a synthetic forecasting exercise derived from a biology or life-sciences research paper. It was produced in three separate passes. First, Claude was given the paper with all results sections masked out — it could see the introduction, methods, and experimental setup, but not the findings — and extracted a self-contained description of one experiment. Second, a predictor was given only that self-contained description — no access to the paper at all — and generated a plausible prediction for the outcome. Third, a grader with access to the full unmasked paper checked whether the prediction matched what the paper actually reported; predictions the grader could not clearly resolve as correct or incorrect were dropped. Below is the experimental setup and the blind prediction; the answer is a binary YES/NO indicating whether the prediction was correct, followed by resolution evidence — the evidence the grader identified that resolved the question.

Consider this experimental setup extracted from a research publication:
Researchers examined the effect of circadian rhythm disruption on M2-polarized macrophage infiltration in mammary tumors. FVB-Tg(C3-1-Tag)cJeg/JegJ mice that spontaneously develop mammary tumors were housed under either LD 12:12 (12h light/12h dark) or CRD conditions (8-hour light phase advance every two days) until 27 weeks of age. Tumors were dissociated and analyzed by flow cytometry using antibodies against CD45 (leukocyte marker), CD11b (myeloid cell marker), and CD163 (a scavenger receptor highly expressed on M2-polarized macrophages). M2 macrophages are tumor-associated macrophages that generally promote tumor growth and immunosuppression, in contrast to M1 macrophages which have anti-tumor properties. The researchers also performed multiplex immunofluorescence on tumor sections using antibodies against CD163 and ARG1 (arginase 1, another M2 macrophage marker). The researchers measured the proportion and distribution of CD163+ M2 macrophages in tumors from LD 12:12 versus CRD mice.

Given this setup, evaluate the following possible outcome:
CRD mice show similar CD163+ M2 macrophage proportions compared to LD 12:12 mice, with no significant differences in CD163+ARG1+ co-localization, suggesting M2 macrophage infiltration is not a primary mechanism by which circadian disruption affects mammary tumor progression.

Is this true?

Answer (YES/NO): NO